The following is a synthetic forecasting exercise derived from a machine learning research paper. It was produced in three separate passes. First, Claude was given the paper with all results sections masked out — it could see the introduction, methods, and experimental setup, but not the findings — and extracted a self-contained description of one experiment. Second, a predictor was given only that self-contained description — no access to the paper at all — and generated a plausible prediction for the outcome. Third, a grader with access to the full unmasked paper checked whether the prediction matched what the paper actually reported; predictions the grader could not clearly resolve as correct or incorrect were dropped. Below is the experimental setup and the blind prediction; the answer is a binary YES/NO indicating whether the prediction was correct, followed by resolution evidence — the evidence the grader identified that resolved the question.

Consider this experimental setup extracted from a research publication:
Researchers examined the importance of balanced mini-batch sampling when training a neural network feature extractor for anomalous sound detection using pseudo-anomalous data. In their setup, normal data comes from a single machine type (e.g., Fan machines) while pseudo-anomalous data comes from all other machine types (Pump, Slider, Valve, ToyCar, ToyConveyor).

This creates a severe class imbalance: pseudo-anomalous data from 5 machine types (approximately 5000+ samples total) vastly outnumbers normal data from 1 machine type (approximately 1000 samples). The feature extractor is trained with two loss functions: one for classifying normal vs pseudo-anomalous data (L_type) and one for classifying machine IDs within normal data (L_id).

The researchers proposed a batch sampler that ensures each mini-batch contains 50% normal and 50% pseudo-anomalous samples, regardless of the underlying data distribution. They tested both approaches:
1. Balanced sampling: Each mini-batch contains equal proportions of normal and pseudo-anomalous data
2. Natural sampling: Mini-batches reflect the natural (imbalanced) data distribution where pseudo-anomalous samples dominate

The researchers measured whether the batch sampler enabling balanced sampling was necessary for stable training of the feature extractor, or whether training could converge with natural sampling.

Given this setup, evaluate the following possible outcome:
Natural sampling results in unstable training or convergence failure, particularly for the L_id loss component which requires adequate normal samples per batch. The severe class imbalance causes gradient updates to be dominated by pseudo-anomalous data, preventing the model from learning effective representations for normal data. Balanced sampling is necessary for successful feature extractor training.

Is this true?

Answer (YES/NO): YES